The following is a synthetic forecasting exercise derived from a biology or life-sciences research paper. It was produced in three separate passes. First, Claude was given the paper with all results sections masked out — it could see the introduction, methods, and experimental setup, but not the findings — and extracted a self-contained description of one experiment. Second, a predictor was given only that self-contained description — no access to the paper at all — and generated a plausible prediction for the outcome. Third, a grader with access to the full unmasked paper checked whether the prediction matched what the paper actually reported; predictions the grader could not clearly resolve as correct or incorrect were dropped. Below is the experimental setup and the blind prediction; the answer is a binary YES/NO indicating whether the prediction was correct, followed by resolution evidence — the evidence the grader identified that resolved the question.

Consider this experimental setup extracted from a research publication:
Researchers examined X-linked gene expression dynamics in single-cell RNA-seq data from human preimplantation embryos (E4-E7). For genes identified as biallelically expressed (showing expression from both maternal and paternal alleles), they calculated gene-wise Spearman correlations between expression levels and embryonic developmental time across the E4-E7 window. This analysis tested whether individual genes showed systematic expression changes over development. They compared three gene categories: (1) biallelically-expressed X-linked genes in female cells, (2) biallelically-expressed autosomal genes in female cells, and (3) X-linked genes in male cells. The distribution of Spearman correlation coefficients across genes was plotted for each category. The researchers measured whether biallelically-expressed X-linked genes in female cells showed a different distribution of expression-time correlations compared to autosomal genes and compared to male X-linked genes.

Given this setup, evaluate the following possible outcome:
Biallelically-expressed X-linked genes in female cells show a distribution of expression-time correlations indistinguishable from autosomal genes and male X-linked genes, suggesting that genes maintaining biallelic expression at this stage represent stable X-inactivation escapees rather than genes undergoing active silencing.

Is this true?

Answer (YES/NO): NO